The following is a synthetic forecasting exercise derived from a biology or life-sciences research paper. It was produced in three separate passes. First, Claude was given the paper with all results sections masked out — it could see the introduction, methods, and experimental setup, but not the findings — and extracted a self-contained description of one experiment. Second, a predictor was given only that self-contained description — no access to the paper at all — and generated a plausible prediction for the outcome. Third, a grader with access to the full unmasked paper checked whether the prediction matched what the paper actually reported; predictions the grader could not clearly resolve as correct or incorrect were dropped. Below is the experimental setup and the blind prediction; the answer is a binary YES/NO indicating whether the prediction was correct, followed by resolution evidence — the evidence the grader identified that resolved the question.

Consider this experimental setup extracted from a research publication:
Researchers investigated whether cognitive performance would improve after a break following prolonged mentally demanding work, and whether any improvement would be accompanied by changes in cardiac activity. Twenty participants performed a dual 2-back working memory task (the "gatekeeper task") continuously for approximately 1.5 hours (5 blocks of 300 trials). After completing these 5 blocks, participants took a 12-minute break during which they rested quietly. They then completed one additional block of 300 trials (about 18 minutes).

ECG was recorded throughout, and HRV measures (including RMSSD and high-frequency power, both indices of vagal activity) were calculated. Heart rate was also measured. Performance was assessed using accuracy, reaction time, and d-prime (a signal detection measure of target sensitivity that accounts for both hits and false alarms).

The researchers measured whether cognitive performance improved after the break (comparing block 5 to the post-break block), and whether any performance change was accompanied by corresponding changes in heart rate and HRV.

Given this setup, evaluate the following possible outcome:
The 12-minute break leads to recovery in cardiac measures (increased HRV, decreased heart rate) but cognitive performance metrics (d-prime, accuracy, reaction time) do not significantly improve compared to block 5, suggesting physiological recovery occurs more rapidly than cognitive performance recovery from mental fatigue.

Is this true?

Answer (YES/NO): NO